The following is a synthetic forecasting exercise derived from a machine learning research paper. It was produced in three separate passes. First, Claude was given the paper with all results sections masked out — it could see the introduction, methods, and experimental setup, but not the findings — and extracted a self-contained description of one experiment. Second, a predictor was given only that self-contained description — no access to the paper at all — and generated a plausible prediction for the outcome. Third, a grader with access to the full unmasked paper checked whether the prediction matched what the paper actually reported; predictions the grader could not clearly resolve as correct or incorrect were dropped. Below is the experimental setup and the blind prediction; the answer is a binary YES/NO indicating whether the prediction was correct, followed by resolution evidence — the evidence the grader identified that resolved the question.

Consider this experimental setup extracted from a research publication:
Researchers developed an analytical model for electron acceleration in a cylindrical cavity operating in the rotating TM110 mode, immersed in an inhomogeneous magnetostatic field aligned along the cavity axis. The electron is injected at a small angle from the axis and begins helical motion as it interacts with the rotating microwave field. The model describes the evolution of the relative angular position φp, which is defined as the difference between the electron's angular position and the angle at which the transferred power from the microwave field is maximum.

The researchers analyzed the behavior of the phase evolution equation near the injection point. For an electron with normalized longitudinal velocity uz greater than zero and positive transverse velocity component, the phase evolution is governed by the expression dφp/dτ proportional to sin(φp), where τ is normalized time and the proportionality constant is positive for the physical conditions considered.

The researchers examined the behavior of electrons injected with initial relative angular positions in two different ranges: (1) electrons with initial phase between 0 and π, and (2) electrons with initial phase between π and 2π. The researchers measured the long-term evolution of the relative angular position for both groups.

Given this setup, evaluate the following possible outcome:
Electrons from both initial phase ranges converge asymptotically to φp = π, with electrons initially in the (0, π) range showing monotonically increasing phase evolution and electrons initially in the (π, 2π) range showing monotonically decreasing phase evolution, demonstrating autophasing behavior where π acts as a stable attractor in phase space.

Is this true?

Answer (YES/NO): YES